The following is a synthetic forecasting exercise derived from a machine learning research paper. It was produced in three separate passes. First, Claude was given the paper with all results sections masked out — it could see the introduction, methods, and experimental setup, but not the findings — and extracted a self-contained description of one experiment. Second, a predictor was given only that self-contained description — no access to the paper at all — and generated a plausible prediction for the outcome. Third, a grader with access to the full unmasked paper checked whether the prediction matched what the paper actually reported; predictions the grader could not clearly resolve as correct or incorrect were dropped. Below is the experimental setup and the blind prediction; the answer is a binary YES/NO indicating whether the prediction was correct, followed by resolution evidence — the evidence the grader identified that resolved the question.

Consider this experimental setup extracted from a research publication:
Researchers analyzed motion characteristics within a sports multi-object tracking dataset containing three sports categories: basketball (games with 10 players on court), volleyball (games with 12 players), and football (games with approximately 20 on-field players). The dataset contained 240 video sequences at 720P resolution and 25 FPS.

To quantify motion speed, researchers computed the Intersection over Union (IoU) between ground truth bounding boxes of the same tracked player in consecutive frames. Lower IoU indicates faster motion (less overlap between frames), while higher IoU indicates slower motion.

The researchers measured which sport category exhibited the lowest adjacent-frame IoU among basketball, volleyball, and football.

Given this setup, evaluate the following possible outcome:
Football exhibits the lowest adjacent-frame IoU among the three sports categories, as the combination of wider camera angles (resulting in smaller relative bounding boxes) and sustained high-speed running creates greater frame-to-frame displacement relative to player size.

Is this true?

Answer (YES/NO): YES